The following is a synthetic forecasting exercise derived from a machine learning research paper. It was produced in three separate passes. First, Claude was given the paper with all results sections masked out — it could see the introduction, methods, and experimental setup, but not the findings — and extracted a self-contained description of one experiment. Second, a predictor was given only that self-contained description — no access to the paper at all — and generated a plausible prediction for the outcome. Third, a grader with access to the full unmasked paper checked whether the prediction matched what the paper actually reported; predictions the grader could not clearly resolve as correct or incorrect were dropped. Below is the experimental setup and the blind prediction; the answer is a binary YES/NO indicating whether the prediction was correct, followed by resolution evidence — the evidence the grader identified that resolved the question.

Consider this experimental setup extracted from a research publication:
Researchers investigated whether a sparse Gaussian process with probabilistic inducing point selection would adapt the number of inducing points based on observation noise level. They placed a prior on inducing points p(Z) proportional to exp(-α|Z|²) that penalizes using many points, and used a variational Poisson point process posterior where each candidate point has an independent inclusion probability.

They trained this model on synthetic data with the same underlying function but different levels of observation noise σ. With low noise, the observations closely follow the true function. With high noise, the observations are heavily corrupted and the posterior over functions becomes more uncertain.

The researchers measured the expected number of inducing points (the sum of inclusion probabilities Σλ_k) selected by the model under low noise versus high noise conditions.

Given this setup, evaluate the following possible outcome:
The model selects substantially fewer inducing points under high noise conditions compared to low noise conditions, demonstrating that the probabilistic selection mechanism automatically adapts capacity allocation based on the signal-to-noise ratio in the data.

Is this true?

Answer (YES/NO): YES